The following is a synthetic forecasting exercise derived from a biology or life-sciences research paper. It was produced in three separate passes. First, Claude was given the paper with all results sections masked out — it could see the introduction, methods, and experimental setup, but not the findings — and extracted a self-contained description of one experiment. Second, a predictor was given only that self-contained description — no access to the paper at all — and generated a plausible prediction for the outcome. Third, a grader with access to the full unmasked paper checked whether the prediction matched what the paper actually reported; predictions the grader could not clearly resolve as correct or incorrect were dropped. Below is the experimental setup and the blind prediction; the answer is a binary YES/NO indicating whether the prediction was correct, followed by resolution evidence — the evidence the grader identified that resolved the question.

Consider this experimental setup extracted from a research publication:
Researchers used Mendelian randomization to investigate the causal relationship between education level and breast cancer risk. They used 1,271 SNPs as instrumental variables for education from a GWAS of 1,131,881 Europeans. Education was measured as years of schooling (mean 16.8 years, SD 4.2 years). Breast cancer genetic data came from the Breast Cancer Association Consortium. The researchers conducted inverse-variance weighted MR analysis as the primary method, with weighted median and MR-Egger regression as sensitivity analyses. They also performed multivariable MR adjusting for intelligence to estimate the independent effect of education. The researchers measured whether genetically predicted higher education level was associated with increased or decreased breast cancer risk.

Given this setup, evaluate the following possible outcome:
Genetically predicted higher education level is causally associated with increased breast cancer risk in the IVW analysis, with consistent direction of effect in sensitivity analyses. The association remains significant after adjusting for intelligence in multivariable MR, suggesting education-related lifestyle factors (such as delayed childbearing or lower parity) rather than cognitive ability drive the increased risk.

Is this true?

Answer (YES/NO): NO